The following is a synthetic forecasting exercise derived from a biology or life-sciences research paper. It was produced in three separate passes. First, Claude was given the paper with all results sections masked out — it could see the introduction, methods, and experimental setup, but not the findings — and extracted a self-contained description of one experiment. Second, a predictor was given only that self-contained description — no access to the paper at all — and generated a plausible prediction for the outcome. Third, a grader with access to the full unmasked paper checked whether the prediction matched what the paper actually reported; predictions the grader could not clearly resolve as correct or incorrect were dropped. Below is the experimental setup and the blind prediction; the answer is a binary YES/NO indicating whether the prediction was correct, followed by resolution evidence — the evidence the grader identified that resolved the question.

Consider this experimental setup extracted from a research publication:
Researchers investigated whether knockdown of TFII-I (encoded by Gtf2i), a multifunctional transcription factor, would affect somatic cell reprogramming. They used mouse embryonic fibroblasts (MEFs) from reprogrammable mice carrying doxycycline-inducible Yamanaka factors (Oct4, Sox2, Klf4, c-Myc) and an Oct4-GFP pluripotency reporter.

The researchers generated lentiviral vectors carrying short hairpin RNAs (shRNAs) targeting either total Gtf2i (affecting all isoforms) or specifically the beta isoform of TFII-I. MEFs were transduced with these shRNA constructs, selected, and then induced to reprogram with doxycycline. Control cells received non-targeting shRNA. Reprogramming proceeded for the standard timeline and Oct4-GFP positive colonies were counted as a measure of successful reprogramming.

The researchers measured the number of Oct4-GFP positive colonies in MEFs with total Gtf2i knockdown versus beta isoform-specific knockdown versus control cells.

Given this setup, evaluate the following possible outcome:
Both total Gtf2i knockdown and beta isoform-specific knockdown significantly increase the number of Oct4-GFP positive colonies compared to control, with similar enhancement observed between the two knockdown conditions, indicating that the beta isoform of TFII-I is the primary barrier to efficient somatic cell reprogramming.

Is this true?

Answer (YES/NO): NO